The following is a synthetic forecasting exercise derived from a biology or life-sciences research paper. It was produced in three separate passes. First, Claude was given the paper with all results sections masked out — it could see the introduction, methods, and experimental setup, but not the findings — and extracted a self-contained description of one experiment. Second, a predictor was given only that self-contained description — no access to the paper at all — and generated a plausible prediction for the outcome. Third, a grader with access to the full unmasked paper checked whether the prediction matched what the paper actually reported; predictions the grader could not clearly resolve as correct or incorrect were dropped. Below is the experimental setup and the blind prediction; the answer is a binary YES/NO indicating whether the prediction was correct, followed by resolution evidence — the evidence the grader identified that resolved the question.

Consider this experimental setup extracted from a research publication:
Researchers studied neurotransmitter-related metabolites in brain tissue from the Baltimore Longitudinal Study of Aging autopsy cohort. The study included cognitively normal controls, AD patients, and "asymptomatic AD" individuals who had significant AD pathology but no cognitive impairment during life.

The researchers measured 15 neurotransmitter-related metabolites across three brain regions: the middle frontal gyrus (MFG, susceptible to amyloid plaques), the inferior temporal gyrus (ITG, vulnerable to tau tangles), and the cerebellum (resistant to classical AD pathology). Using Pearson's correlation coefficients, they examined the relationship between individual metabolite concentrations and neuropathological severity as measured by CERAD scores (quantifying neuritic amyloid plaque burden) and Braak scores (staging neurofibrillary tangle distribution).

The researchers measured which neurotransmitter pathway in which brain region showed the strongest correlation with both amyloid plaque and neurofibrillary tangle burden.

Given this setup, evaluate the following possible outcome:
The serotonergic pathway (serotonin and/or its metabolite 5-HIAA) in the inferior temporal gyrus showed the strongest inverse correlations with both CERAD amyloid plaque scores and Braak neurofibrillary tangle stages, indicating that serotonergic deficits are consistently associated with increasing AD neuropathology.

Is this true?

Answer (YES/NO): NO